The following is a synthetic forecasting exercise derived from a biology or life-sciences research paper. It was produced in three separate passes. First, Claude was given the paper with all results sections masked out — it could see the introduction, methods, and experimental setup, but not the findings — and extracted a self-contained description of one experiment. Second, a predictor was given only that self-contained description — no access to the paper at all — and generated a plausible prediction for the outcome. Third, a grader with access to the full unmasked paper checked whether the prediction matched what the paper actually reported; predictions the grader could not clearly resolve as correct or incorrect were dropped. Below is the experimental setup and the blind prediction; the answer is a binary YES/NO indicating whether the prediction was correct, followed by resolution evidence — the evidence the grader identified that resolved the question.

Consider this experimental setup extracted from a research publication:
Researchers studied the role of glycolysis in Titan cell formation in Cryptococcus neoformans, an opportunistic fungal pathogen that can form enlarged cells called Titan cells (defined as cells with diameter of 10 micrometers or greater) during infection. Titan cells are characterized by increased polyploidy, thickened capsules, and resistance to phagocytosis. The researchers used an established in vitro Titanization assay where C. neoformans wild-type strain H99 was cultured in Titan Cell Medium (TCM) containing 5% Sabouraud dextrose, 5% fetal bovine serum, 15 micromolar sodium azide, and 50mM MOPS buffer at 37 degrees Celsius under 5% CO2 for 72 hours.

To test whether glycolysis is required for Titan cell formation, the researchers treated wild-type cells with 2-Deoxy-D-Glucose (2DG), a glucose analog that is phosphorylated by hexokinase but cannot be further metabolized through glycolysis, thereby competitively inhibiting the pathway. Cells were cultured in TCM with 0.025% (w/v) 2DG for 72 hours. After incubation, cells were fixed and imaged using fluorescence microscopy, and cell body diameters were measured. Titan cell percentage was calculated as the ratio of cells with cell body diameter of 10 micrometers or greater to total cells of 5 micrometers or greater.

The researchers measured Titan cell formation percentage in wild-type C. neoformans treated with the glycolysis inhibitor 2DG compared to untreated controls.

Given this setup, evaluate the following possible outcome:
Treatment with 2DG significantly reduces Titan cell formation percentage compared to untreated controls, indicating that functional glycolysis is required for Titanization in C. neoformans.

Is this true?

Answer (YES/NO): YES